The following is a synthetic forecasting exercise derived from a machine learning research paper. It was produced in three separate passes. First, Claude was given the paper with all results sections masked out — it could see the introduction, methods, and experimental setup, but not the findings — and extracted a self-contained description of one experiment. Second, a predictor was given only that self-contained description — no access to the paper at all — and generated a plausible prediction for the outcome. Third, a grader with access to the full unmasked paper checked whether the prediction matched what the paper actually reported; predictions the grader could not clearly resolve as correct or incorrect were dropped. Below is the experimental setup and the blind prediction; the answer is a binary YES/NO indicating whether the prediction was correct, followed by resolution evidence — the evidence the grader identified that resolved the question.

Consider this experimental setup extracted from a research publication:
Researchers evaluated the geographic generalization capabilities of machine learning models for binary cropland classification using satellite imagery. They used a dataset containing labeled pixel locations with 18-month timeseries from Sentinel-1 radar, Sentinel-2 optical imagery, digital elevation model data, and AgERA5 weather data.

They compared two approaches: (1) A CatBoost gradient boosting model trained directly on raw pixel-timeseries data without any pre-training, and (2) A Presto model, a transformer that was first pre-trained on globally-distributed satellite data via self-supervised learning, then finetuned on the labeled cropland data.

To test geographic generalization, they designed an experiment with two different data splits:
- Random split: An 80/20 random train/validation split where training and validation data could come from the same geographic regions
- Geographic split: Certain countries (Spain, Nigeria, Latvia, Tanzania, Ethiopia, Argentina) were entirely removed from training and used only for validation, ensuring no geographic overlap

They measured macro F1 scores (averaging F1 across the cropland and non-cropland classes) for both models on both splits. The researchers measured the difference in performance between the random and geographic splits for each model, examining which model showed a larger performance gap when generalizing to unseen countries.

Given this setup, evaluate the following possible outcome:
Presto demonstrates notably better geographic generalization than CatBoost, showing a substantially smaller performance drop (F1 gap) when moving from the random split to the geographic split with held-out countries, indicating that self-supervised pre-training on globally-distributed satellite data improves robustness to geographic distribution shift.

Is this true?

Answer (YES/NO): YES